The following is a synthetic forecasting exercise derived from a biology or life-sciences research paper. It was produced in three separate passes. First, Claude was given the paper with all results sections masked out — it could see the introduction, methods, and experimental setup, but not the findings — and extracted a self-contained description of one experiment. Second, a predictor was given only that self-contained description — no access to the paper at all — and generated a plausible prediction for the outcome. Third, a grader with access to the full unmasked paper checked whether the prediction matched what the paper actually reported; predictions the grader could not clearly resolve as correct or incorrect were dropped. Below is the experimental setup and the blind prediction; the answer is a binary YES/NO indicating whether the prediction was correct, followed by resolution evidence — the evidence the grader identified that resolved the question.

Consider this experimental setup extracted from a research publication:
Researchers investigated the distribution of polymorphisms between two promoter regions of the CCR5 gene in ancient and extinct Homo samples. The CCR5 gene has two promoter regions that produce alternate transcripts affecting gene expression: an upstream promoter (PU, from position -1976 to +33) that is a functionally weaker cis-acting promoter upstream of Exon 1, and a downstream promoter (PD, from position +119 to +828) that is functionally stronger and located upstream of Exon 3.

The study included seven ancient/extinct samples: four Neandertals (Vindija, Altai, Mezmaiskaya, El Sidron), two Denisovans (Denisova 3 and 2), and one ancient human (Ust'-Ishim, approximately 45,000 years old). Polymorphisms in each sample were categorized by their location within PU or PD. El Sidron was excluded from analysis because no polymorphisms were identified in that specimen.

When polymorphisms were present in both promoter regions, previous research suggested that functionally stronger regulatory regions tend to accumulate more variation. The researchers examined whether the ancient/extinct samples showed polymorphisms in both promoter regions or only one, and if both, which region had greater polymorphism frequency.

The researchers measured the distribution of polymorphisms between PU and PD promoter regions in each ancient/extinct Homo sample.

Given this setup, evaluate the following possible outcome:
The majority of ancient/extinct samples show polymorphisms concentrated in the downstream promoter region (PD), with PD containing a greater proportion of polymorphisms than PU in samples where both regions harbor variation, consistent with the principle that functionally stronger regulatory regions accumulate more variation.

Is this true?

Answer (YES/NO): NO